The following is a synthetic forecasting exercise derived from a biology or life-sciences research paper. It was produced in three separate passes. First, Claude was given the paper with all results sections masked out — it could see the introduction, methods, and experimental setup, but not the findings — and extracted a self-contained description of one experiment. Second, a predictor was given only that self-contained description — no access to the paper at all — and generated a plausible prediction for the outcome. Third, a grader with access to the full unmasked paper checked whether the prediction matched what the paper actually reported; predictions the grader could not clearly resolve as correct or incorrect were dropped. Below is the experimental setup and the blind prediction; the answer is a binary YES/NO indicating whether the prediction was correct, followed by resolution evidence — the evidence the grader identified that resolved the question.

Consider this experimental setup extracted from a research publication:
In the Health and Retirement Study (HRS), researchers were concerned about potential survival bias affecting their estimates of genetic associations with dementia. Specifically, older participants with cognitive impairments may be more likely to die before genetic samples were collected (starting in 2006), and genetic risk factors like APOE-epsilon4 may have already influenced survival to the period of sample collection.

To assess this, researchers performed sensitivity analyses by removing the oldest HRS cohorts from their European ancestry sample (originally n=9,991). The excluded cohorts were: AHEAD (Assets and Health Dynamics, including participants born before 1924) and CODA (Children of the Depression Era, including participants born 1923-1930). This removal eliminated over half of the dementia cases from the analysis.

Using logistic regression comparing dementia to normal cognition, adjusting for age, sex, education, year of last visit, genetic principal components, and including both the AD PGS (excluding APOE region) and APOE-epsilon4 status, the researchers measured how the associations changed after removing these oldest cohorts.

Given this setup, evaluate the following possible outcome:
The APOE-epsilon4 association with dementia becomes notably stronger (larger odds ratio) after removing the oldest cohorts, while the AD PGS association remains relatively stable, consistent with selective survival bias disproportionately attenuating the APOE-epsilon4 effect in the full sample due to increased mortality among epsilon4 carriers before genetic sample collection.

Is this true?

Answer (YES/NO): YES